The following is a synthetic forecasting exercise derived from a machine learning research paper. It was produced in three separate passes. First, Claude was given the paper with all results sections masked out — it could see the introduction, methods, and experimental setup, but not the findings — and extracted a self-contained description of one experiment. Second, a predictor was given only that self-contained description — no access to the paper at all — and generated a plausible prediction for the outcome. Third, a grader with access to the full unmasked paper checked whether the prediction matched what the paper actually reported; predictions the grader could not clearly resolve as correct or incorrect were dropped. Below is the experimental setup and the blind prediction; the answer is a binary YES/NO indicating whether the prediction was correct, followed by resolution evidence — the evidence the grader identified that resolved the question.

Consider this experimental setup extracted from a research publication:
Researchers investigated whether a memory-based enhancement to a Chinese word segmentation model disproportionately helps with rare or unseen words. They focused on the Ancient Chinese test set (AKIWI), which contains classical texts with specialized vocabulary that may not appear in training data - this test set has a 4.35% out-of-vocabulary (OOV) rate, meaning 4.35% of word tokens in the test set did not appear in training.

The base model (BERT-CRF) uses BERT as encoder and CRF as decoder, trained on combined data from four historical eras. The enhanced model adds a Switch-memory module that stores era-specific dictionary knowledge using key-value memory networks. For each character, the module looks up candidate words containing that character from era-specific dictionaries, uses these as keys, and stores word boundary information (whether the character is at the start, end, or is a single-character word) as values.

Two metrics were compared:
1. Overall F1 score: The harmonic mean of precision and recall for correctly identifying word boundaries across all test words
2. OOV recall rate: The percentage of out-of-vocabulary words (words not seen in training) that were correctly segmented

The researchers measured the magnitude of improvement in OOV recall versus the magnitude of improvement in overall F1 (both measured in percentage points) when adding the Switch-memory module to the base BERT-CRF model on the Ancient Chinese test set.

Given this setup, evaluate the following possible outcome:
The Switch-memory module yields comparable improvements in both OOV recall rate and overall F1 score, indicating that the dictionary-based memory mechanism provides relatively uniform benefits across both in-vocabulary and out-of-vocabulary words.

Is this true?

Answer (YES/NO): NO